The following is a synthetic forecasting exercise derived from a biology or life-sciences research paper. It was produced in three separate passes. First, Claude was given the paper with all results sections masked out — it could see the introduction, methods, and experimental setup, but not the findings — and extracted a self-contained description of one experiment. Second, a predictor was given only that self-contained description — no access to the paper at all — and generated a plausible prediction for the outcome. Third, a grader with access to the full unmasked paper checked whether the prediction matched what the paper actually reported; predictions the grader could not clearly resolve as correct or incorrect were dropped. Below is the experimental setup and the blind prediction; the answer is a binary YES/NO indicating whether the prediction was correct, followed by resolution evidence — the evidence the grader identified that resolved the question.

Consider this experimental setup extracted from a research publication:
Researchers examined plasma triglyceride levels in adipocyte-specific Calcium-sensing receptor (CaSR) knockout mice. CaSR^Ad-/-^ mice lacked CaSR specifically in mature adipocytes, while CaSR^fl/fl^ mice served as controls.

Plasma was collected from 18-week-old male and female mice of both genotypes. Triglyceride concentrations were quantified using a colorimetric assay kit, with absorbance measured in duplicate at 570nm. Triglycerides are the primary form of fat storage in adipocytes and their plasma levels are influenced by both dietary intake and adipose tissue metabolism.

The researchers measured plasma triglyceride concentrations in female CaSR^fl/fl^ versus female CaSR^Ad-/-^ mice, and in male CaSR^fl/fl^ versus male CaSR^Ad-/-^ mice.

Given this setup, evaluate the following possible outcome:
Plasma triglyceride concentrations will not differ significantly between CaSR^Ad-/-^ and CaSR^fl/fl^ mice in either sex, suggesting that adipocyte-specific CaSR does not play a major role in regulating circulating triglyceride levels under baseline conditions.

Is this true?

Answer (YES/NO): NO